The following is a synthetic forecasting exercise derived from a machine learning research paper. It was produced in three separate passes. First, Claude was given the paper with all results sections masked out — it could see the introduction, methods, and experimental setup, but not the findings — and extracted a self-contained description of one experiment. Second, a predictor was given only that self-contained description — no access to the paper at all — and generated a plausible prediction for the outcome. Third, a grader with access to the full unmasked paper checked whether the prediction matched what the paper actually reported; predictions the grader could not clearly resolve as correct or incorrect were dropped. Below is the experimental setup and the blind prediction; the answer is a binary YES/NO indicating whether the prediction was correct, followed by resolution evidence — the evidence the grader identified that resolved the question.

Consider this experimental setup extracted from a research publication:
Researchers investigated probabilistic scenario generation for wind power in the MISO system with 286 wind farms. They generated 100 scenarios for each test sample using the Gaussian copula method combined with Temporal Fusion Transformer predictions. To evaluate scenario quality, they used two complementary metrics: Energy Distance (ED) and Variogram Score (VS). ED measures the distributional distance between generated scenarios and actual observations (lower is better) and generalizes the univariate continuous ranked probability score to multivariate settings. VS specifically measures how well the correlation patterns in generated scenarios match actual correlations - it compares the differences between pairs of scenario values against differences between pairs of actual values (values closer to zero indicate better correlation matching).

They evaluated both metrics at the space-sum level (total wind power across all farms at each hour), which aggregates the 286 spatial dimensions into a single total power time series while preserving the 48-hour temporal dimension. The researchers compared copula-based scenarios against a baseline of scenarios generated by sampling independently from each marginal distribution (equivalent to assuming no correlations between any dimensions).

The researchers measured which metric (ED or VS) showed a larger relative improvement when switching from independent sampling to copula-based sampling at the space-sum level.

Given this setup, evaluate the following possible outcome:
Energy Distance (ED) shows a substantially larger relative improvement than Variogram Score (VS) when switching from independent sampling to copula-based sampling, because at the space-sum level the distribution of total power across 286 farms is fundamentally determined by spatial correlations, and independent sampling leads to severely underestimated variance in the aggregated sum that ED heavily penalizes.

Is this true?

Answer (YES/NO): YES